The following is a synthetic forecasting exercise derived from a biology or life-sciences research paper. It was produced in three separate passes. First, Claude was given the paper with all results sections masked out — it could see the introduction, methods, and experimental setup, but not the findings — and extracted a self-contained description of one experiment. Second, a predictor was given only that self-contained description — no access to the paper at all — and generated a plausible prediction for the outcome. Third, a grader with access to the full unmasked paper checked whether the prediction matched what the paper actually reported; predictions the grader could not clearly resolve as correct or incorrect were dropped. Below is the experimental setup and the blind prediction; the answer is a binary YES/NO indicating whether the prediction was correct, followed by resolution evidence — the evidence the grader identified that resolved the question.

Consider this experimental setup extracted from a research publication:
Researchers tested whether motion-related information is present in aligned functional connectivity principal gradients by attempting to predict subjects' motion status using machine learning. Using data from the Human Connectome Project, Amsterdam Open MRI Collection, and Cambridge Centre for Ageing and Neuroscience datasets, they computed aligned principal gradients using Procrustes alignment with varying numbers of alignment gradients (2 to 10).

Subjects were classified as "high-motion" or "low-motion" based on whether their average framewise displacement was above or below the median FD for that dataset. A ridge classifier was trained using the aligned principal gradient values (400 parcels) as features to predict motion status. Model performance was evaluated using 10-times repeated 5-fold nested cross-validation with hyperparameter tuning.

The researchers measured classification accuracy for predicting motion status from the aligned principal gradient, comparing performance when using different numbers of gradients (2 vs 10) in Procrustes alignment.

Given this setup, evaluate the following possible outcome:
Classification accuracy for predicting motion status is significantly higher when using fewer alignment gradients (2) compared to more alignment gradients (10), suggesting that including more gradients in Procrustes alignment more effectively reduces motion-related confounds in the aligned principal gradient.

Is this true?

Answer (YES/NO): NO